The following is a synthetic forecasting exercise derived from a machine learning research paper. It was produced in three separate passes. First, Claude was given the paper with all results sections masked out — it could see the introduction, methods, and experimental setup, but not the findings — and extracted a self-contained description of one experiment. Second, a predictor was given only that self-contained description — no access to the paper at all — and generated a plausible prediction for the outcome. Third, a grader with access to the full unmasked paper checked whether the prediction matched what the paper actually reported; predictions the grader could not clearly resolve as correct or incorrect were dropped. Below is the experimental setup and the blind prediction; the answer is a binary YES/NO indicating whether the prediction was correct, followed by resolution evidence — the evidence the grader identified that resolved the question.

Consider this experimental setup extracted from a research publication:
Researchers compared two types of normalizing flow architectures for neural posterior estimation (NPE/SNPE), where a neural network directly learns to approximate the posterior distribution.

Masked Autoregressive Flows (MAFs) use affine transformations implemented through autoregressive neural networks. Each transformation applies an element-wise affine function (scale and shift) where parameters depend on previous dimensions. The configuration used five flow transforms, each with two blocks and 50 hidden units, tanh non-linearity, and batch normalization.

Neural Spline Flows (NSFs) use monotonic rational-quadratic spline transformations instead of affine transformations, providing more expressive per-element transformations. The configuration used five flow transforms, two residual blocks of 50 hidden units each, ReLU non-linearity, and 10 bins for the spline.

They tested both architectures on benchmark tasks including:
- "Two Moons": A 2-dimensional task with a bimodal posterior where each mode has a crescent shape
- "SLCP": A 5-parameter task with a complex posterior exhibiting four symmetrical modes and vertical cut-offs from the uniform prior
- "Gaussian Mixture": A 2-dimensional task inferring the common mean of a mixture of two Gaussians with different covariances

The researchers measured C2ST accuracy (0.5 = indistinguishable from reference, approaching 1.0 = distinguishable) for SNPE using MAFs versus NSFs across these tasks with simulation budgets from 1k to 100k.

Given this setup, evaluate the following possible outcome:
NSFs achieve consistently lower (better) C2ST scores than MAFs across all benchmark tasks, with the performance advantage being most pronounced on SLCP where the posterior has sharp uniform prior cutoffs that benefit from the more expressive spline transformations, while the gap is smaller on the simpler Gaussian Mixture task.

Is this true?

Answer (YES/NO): NO